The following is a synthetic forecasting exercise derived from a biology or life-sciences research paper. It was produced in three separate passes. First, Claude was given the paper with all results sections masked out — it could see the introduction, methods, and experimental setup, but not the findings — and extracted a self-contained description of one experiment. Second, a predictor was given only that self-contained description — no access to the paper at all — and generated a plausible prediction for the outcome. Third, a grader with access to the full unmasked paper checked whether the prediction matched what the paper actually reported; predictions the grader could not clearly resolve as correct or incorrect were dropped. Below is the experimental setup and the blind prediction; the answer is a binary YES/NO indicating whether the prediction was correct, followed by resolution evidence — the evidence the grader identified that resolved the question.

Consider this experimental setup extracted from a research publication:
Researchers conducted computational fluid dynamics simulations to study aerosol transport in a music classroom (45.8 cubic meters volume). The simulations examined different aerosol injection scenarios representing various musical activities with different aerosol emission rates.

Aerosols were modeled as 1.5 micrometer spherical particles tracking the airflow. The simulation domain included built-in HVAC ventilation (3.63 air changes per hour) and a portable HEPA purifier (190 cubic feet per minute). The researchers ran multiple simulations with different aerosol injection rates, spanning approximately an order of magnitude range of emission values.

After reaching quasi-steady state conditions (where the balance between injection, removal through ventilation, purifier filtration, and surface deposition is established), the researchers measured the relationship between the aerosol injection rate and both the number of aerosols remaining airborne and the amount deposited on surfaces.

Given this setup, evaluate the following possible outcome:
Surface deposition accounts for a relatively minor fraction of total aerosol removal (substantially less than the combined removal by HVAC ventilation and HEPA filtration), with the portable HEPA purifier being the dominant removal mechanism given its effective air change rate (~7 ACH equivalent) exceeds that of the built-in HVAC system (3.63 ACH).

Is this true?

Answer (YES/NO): NO